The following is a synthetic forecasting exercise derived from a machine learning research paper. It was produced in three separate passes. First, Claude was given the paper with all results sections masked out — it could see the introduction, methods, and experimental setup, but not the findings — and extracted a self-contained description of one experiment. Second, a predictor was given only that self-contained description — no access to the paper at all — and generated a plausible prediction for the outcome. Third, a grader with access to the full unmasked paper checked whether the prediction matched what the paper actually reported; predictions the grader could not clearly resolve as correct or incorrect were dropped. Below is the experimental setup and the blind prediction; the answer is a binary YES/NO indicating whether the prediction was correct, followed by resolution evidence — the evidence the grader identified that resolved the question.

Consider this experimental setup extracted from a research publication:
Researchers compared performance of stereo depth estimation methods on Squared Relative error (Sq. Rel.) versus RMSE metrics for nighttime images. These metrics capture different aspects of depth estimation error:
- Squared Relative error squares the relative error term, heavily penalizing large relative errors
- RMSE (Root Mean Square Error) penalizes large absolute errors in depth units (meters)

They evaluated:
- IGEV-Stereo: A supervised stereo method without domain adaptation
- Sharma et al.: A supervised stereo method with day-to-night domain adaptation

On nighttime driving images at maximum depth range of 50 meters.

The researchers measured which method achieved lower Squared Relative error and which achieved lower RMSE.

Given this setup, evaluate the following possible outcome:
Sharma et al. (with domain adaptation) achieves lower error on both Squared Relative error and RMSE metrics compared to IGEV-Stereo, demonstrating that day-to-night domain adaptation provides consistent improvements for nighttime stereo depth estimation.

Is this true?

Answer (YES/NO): NO